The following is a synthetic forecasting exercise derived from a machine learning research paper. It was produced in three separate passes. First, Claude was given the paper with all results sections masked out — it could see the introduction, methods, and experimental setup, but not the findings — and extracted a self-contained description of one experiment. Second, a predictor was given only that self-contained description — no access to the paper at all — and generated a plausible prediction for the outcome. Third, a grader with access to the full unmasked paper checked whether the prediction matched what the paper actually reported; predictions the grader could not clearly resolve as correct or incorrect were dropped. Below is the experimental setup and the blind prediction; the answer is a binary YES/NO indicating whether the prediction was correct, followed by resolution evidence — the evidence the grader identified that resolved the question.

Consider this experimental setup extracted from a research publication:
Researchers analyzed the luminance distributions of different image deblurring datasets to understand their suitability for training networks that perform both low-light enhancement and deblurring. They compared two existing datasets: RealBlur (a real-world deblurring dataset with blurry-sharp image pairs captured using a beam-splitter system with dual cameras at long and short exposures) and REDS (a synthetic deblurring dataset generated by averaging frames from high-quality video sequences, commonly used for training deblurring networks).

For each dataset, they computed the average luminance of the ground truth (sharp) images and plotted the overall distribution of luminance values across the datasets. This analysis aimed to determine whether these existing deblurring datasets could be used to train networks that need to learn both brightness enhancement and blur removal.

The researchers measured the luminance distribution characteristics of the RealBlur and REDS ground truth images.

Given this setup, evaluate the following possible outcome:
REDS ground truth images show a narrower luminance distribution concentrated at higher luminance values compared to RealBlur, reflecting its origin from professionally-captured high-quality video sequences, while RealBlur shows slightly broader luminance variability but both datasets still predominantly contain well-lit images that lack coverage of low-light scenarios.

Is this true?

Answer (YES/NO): NO